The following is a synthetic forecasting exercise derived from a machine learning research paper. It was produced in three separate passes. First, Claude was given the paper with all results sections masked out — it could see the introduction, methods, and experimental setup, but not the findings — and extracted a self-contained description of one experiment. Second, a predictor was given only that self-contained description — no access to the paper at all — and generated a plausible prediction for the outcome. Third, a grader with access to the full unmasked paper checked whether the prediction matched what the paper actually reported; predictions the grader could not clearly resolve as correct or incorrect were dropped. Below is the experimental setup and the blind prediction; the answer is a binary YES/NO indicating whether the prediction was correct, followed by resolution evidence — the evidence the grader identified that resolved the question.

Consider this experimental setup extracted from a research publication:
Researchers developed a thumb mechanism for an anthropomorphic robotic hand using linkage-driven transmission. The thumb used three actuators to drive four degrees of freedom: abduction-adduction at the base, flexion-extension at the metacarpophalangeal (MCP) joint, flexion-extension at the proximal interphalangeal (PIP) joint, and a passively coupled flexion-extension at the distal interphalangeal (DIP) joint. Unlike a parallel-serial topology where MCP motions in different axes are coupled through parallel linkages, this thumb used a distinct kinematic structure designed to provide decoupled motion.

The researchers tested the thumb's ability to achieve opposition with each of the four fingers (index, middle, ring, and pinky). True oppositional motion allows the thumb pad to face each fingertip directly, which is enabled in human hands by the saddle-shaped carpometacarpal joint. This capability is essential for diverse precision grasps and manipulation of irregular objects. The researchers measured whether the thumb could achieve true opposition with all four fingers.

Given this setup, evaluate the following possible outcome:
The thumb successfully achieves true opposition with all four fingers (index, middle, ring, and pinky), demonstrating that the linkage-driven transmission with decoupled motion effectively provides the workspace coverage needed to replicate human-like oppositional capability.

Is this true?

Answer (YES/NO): NO